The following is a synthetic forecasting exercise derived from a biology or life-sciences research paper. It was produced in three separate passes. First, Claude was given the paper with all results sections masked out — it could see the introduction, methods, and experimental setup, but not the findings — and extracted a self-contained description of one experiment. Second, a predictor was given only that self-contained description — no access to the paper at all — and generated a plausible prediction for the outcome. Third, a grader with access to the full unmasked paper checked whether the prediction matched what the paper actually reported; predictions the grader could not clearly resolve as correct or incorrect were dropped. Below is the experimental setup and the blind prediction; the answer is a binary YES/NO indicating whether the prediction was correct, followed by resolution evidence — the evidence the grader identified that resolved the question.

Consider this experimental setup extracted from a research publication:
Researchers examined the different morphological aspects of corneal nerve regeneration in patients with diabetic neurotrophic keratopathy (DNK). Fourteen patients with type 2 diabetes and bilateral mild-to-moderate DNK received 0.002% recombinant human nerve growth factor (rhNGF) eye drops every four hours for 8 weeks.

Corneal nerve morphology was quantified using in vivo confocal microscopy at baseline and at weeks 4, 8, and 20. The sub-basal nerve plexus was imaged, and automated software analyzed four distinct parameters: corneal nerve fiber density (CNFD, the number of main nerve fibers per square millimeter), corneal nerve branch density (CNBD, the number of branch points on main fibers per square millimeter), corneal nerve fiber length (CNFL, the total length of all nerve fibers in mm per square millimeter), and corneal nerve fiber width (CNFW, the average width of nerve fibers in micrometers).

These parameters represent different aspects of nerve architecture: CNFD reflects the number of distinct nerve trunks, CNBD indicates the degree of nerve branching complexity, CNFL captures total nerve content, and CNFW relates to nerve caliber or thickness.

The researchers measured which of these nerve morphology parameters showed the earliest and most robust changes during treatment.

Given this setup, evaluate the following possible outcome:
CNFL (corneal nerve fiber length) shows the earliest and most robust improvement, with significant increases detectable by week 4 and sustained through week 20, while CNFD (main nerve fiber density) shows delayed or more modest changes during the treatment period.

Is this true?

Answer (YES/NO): NO